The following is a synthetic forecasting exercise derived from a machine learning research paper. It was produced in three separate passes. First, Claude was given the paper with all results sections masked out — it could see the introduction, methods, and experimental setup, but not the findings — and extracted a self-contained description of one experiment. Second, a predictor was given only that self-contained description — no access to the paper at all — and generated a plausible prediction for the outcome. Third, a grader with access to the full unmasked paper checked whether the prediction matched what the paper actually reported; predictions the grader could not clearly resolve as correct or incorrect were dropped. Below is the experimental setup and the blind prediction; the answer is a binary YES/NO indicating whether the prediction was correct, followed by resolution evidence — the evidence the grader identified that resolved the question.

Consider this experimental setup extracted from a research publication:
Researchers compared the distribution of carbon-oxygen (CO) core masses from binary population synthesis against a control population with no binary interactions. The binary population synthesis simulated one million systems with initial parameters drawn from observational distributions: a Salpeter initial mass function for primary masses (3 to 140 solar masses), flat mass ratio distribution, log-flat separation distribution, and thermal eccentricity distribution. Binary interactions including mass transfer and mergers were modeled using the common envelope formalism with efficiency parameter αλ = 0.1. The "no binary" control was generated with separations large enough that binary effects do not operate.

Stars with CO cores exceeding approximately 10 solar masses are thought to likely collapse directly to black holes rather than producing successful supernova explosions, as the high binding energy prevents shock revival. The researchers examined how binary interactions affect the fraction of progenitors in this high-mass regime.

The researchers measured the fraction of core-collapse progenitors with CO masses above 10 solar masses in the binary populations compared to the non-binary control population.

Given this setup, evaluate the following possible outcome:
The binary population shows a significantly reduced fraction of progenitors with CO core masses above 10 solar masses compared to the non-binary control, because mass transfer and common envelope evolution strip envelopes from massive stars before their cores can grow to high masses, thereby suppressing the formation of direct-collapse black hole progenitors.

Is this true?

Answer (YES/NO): NO